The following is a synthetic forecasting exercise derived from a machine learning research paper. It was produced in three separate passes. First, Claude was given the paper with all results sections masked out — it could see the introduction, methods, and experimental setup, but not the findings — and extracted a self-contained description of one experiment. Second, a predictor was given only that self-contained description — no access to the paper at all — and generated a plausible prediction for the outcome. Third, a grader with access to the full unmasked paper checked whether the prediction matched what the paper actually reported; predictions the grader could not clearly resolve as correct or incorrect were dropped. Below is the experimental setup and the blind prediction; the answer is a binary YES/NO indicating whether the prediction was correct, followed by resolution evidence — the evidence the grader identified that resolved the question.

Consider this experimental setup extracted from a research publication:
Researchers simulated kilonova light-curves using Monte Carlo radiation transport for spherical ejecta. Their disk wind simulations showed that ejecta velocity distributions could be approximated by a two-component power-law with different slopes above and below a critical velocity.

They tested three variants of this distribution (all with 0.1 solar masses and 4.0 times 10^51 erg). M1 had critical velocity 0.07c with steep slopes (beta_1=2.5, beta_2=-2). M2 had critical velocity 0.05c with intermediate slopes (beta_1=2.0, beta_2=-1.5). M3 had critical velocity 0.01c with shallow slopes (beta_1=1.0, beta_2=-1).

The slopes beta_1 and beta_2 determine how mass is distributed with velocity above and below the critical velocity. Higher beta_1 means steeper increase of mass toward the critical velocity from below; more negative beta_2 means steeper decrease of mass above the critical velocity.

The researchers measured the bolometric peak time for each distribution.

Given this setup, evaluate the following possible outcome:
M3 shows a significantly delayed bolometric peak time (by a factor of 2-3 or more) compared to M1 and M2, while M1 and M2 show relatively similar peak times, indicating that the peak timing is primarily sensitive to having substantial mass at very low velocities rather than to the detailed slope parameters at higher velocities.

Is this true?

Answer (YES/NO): NO